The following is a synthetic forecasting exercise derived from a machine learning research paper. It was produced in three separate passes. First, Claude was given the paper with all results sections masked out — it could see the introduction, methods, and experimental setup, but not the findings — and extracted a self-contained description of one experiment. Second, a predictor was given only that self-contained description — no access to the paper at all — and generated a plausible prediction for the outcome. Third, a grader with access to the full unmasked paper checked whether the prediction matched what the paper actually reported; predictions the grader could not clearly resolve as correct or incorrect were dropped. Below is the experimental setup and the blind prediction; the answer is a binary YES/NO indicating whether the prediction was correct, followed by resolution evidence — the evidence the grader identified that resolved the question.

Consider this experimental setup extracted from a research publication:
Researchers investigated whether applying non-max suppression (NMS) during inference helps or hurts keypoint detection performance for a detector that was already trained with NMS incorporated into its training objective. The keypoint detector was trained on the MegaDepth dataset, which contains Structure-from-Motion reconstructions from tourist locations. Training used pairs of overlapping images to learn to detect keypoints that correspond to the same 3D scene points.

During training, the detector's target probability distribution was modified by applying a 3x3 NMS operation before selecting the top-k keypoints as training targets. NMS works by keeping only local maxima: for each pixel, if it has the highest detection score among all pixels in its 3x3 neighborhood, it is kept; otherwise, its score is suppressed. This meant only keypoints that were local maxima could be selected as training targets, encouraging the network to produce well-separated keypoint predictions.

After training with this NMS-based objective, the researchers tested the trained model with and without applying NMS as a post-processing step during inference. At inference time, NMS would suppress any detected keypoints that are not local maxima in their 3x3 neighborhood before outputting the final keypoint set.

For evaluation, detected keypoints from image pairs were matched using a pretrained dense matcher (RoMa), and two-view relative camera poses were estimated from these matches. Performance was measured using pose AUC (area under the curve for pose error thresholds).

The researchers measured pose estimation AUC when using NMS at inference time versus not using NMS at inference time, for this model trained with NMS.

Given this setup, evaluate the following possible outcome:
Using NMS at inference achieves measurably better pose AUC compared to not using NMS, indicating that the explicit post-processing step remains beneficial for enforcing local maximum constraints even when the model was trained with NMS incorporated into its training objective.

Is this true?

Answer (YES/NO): NO